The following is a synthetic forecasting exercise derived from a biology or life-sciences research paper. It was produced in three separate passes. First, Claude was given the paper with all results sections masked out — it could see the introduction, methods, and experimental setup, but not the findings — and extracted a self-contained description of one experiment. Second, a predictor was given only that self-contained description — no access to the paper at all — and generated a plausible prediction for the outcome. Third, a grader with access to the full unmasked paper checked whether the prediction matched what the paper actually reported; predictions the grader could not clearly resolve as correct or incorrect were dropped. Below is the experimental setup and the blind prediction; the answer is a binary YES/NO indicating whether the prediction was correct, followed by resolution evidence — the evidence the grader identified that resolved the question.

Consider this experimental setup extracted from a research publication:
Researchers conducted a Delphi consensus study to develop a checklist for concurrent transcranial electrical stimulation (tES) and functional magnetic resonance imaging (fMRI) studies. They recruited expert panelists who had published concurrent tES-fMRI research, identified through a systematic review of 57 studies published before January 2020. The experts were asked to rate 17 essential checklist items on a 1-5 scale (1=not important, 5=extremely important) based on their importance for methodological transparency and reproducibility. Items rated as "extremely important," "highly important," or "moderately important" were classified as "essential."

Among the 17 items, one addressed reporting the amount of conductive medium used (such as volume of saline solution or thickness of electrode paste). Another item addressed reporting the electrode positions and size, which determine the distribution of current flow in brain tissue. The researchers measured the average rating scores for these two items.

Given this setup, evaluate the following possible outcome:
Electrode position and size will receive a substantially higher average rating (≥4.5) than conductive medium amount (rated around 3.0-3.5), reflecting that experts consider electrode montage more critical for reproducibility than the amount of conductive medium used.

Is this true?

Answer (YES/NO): NO